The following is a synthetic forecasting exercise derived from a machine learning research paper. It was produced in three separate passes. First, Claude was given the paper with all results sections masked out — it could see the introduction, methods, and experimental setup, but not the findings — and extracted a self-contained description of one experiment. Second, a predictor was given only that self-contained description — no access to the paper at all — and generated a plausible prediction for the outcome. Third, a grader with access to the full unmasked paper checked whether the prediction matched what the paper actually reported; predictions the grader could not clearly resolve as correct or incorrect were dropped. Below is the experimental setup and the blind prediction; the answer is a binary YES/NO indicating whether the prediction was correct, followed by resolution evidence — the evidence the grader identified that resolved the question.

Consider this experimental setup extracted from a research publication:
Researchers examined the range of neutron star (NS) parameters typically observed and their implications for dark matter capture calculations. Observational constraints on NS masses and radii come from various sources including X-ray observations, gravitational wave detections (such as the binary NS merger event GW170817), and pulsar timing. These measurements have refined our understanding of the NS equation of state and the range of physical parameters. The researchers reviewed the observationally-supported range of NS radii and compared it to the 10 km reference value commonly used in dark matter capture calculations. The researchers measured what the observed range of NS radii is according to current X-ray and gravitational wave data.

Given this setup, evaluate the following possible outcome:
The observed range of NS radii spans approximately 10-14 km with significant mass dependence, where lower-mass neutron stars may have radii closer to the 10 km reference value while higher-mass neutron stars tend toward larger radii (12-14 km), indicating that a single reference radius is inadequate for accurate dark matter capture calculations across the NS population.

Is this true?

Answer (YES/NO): NO